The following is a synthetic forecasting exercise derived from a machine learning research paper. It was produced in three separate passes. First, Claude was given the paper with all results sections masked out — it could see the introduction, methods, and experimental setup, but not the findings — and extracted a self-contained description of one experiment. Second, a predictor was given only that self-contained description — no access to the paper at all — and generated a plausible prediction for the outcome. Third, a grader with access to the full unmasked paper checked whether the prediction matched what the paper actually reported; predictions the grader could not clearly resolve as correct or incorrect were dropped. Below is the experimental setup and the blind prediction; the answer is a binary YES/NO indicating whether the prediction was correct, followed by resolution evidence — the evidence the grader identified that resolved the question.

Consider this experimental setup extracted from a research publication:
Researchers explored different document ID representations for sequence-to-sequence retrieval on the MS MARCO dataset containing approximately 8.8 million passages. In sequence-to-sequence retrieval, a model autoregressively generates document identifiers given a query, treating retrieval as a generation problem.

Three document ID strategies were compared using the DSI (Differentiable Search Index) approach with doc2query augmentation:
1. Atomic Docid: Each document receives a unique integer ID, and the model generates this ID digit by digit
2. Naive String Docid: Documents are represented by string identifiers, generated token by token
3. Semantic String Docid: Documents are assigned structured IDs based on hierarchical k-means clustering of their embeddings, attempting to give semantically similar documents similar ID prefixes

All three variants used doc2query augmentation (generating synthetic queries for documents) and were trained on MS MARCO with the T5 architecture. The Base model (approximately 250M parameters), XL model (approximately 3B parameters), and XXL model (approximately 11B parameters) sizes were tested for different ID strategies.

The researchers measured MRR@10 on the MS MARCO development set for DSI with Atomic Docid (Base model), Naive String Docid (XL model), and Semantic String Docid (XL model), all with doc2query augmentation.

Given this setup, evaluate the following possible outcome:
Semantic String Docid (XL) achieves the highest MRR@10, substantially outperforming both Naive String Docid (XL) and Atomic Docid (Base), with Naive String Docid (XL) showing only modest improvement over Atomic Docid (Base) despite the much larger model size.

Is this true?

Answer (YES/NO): NO